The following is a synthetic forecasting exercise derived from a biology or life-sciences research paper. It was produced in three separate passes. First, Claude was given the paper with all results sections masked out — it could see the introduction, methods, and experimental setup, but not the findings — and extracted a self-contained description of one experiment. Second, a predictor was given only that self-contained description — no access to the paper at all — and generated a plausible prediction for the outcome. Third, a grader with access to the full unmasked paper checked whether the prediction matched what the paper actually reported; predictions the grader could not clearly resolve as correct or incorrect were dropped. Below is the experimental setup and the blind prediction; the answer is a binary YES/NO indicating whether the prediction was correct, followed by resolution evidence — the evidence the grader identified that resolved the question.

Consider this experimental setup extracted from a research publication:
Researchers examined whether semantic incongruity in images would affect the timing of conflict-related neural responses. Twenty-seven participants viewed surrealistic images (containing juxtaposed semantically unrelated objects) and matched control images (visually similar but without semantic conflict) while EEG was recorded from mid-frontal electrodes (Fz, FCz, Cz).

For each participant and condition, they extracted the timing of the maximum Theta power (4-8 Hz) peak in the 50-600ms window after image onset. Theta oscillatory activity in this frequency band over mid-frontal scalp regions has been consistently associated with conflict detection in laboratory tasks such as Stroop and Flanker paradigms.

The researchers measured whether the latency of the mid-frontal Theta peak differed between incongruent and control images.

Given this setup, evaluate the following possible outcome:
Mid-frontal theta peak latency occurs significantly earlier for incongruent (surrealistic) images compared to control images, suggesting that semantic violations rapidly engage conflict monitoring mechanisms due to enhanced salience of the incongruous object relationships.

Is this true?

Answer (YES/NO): NO